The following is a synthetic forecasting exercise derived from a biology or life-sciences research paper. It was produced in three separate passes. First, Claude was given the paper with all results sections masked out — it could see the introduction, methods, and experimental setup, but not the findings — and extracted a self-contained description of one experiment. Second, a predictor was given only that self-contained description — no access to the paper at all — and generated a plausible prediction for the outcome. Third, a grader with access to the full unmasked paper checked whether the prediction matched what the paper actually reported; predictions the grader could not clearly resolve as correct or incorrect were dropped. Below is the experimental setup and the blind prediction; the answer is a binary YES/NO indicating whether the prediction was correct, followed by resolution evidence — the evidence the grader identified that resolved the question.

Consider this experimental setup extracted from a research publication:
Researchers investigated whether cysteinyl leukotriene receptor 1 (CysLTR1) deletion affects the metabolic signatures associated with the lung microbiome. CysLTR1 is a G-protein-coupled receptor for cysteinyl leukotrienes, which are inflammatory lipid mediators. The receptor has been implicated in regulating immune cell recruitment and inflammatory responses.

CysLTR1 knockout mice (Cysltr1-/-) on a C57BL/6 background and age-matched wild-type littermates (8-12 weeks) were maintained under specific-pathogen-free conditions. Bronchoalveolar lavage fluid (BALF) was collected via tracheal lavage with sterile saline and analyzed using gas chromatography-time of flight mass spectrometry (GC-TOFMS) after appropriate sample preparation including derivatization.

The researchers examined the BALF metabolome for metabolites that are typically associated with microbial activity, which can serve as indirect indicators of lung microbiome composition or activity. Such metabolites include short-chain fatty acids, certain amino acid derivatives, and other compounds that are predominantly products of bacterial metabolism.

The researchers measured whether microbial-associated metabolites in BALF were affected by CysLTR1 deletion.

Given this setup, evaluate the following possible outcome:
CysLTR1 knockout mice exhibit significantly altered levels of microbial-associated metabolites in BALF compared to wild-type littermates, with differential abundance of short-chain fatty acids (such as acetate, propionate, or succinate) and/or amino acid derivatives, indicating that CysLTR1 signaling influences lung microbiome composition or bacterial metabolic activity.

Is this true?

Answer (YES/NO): YES